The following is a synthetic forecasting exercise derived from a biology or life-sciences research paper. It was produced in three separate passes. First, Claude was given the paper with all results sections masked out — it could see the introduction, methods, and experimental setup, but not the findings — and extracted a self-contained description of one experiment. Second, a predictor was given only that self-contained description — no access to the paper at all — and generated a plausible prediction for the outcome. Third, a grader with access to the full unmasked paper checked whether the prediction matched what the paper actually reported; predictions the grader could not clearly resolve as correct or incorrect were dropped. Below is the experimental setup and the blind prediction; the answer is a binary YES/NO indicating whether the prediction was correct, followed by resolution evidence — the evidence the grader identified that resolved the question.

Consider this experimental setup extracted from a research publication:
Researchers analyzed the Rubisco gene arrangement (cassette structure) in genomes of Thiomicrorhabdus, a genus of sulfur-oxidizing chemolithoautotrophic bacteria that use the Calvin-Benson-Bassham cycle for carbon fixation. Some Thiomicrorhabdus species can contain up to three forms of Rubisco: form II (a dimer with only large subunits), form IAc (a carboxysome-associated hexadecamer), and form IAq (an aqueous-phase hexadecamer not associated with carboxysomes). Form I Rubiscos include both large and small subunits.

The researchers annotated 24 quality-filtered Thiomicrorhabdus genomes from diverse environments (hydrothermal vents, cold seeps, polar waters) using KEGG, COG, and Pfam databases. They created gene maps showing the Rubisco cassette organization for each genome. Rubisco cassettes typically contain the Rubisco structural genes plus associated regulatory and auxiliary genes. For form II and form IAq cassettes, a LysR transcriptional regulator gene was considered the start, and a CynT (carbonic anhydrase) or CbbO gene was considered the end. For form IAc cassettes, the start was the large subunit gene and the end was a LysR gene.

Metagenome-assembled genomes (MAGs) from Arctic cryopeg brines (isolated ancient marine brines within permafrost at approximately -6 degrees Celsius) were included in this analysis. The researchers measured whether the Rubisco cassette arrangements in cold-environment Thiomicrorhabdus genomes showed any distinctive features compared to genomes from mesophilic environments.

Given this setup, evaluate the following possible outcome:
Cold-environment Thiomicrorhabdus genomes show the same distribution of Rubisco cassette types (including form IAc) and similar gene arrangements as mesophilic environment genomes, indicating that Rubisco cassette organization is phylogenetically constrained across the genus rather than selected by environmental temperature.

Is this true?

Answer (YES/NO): NO